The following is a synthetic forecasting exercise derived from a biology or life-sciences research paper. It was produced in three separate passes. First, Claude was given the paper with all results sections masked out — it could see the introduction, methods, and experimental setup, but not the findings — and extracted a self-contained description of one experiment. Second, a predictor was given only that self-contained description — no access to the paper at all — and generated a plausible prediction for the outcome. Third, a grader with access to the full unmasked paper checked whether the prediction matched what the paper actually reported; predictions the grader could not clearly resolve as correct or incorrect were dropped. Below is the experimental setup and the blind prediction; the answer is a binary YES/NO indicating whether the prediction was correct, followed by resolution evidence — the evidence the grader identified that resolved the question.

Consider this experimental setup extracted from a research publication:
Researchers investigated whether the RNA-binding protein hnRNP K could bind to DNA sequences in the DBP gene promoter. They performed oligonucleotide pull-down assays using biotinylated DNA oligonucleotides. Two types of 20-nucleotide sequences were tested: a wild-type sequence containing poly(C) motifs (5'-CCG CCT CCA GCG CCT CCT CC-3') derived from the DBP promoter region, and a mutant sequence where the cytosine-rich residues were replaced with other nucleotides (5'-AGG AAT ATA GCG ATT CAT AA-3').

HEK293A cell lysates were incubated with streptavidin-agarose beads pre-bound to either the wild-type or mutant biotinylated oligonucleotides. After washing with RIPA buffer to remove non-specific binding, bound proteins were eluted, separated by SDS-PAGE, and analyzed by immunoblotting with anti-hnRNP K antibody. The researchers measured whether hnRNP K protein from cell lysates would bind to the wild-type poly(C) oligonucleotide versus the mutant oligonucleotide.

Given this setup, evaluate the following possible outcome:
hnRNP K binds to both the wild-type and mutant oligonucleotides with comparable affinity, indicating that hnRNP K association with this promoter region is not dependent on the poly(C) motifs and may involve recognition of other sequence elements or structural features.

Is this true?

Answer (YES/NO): NO